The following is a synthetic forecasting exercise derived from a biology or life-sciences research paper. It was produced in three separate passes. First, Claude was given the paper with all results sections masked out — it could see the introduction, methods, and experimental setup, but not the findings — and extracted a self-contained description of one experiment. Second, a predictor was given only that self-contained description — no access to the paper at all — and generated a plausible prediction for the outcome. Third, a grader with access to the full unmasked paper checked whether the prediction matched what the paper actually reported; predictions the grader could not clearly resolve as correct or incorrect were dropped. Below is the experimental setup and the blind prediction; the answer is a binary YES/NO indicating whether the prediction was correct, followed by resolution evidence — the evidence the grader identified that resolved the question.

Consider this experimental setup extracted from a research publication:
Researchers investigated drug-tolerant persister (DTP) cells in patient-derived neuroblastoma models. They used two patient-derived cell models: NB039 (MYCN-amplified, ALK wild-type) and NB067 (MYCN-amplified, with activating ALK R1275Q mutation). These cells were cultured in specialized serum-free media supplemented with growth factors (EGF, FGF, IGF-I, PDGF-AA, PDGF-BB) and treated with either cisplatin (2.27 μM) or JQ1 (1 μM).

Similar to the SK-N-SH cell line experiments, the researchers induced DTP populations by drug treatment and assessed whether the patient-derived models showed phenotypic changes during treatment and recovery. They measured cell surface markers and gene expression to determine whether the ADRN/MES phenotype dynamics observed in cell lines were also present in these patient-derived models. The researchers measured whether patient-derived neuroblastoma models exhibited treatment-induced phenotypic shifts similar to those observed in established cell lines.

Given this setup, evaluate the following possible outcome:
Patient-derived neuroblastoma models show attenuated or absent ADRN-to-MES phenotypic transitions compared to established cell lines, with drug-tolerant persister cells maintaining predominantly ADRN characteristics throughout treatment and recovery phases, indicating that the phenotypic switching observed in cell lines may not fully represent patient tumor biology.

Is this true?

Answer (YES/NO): NO